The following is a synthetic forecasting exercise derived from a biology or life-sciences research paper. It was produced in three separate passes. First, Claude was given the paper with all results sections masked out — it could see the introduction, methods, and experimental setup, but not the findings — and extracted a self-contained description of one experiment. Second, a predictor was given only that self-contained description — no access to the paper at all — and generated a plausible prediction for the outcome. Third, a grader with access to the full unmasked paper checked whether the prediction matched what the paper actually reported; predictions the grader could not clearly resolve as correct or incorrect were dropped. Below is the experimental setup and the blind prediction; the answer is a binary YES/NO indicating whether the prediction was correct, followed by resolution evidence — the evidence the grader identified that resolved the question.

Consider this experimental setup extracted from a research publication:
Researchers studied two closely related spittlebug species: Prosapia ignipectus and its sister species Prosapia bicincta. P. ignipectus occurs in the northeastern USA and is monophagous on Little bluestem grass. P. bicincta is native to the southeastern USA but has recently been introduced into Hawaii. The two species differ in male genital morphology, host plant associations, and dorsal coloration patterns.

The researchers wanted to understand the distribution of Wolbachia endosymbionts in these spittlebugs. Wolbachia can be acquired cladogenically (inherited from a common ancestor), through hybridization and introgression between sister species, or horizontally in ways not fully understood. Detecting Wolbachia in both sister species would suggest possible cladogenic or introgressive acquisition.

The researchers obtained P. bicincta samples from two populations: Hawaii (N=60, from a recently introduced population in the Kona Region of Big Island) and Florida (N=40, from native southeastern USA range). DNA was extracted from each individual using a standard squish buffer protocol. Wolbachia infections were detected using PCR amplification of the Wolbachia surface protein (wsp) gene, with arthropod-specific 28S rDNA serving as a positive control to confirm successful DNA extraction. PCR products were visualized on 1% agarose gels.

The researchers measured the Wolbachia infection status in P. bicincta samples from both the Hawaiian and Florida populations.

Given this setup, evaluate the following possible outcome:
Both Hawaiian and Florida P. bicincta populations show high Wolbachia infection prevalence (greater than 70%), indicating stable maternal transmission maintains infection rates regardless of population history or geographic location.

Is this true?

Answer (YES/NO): NO